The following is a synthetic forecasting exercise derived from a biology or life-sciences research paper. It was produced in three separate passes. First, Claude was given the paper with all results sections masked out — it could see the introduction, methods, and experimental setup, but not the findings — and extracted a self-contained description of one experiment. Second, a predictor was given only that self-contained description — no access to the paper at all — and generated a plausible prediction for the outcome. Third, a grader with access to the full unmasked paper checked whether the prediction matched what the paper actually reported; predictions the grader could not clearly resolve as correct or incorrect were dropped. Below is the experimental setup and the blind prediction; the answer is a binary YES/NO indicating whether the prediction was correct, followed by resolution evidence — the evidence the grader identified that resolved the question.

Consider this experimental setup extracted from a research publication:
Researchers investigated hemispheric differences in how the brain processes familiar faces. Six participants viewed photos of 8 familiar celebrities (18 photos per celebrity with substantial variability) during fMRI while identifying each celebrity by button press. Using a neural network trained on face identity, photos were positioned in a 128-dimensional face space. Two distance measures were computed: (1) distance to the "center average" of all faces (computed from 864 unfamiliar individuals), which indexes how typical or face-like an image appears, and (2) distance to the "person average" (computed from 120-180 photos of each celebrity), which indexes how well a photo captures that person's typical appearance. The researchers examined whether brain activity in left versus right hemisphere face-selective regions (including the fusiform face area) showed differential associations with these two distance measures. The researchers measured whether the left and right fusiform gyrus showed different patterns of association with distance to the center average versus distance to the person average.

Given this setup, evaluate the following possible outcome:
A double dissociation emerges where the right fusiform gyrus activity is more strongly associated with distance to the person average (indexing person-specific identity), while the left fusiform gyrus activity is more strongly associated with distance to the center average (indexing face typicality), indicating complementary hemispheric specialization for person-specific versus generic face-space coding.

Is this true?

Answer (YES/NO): NO